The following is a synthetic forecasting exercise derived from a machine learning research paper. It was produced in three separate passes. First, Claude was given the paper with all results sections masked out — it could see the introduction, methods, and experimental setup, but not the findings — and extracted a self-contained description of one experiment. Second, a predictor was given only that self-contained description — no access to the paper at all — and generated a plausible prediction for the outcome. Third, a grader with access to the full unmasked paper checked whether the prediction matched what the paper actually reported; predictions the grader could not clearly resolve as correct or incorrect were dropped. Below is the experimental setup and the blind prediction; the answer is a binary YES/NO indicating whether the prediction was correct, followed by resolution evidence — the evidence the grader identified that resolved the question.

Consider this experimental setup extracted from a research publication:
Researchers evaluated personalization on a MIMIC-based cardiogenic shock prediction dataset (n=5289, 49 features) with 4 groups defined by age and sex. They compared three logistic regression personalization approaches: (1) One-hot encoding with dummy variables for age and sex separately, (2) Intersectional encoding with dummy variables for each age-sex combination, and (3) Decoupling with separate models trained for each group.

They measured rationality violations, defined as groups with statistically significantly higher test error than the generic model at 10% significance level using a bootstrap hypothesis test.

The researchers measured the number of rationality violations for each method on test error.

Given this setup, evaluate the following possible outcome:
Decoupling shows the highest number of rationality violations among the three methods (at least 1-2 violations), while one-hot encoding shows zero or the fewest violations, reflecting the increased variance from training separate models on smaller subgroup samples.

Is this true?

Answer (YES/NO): NO